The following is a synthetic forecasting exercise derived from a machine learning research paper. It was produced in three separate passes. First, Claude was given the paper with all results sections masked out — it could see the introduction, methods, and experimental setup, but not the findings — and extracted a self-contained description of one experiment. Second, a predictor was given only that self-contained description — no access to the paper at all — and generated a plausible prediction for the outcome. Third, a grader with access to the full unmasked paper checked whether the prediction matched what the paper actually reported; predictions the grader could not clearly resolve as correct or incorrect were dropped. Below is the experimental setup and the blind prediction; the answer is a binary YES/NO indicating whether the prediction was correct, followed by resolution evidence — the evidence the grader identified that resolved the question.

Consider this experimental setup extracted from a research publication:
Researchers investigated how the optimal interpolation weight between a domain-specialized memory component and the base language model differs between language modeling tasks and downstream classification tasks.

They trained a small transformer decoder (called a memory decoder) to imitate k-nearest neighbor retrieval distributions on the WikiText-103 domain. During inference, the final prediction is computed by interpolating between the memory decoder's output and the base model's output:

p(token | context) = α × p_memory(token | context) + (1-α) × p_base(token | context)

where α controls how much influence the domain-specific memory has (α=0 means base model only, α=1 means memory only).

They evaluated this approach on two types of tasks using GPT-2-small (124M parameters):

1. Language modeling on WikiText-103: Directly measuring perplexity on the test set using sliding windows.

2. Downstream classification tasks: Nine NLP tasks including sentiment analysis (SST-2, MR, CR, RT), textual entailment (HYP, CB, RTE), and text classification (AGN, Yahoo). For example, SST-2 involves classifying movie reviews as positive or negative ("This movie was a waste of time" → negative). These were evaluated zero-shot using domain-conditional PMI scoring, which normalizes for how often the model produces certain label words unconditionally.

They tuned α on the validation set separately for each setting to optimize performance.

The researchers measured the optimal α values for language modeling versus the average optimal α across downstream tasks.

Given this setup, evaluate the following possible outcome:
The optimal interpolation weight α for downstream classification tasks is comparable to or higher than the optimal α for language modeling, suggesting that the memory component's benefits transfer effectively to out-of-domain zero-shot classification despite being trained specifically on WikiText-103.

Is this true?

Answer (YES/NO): NO